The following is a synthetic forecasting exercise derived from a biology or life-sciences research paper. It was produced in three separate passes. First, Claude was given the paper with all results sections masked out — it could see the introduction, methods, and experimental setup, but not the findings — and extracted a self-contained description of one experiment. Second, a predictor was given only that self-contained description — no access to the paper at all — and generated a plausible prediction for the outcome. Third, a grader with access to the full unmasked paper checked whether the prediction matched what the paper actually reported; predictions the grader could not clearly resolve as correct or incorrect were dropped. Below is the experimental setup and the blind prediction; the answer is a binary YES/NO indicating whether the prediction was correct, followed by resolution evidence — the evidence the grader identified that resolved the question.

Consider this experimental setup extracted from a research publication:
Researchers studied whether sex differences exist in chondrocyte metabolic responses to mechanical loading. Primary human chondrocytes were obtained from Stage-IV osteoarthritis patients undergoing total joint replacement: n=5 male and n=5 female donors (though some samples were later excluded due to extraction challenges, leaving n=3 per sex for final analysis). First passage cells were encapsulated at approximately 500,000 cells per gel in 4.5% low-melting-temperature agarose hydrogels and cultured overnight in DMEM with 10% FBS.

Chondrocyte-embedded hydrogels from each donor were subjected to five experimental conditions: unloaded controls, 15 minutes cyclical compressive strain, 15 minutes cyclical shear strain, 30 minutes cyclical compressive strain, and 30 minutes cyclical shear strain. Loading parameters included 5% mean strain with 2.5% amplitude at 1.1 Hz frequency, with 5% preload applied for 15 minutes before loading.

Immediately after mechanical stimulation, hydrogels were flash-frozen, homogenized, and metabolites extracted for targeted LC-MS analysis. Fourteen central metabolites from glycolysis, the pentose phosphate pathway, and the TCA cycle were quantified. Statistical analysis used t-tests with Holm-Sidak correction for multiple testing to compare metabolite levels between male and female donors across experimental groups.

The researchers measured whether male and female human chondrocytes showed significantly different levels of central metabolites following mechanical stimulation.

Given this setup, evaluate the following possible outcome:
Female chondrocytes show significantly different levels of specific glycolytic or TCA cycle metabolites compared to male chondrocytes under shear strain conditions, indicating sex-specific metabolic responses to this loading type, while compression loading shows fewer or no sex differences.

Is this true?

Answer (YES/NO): NO